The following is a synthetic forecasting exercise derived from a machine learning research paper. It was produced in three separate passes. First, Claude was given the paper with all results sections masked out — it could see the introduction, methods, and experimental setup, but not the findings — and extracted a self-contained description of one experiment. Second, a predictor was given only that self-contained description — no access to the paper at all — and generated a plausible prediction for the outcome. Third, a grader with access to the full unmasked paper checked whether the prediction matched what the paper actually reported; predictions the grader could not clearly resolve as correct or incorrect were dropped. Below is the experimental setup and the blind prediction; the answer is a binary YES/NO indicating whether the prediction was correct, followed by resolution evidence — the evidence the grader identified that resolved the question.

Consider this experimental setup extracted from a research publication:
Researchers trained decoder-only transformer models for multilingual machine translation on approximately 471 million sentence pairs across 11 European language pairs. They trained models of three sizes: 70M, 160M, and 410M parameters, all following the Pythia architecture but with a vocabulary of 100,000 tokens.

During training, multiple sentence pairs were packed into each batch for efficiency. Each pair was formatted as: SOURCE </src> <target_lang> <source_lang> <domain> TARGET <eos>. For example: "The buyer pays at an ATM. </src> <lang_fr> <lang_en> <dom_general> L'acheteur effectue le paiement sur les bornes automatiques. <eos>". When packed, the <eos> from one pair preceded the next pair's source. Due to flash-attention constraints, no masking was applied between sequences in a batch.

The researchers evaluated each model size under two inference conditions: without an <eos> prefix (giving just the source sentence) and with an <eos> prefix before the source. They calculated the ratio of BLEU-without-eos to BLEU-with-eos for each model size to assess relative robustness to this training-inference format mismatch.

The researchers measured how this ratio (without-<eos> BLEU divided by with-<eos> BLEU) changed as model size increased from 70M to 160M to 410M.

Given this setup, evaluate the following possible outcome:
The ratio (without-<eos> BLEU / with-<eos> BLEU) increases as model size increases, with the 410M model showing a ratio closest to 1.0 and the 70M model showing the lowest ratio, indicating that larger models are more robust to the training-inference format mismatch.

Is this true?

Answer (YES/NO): YES